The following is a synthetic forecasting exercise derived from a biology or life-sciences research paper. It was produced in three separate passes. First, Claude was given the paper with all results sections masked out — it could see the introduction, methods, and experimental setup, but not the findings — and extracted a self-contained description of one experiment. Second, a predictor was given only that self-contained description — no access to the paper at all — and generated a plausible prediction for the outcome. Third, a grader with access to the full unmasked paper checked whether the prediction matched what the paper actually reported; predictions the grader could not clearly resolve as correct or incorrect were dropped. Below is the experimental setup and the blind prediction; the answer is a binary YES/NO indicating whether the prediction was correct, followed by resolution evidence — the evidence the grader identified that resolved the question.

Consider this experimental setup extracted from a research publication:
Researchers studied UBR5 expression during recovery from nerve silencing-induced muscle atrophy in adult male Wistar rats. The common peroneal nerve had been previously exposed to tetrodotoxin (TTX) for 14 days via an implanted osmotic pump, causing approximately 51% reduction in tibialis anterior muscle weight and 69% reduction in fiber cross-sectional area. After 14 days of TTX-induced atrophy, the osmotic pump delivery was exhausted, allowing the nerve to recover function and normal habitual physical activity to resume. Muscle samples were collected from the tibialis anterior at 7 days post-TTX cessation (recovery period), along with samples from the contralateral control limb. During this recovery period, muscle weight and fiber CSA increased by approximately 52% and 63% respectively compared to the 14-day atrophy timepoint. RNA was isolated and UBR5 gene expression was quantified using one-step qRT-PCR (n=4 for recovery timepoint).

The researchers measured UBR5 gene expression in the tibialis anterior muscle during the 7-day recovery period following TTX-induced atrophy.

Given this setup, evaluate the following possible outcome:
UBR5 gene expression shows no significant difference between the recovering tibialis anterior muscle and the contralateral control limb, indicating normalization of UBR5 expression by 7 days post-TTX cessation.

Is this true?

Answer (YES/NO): NO